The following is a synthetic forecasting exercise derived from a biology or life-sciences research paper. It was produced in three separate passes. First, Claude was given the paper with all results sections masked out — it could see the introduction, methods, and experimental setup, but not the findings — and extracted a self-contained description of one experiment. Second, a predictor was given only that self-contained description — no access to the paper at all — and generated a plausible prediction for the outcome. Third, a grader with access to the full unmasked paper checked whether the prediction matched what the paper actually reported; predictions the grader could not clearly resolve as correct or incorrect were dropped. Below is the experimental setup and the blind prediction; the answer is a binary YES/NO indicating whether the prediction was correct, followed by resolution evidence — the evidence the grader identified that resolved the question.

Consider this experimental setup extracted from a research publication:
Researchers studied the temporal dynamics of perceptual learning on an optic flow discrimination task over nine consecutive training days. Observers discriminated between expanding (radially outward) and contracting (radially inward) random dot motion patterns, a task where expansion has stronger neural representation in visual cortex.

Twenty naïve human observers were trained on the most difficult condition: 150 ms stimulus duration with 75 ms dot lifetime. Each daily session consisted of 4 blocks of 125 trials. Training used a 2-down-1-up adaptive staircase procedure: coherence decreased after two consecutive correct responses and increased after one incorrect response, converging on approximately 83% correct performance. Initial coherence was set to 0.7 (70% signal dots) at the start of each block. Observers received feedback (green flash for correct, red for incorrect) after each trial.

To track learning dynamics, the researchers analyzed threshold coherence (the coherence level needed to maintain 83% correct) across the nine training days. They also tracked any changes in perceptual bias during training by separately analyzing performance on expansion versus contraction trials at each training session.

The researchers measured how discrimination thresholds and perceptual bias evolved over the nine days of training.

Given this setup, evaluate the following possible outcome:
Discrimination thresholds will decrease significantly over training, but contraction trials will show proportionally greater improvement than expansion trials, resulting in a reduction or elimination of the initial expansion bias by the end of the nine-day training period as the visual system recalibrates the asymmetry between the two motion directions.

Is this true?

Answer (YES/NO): NO